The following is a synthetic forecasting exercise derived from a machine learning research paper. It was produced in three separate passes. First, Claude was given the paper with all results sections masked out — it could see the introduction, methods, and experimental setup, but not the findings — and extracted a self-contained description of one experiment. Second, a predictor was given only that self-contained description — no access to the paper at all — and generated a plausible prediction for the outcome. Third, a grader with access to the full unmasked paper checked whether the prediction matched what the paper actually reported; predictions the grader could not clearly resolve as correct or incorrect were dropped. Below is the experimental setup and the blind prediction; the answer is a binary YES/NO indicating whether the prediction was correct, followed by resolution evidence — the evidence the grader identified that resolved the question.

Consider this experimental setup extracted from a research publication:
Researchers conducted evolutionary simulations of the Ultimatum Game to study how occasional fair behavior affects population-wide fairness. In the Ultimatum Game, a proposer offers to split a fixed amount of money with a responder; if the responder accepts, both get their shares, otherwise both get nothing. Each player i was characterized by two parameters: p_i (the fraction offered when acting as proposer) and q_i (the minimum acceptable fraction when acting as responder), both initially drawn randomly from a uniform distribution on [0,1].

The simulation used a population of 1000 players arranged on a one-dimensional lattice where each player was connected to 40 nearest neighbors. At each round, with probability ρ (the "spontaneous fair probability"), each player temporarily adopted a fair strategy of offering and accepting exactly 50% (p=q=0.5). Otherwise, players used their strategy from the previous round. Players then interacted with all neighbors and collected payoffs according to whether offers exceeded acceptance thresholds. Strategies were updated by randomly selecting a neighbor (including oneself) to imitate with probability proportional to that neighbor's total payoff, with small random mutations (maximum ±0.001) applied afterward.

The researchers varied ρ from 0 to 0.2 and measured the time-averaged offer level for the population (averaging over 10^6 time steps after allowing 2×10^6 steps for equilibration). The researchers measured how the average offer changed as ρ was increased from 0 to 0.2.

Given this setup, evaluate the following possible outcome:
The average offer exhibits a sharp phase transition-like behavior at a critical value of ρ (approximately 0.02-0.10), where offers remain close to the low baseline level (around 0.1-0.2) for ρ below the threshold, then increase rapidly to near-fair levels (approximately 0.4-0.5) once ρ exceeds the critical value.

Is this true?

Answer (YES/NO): NO